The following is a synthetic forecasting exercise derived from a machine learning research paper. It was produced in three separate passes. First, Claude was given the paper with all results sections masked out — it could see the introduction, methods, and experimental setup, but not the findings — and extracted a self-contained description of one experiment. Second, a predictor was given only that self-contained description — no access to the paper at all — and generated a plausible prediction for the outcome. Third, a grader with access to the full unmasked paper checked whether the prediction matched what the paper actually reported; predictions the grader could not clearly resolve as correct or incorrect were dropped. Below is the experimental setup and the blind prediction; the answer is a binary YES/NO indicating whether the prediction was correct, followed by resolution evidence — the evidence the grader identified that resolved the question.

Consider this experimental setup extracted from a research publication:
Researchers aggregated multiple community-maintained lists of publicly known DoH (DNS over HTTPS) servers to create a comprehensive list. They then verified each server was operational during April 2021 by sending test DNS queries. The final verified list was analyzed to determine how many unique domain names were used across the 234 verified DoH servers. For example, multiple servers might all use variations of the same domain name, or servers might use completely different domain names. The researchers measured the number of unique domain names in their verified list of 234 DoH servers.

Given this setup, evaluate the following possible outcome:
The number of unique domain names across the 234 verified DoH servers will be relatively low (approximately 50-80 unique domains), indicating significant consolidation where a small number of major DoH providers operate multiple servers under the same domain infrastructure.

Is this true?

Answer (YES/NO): NO